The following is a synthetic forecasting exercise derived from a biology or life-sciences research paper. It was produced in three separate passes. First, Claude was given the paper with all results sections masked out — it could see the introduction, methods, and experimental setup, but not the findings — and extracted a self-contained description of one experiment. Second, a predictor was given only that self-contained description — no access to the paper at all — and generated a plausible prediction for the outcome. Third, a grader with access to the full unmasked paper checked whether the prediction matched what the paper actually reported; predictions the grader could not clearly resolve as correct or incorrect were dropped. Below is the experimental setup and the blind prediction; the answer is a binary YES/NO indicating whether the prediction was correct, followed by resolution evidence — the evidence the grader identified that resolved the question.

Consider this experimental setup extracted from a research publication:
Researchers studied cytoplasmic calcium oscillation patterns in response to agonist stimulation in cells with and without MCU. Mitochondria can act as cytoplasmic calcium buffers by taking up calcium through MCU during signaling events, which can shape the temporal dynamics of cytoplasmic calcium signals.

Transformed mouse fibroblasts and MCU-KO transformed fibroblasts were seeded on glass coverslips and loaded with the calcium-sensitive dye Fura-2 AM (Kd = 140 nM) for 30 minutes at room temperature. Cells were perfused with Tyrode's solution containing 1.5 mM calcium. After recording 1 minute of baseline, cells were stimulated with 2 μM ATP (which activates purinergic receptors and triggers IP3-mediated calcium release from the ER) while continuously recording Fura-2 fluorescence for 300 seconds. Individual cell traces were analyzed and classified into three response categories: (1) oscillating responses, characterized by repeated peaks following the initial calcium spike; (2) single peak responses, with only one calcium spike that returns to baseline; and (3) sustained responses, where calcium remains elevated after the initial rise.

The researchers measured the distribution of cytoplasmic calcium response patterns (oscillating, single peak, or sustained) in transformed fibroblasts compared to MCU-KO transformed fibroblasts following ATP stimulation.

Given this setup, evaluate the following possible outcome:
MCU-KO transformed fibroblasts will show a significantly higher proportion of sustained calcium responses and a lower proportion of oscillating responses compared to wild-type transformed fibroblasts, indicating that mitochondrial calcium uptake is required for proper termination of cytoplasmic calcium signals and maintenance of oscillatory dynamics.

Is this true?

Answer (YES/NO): NO